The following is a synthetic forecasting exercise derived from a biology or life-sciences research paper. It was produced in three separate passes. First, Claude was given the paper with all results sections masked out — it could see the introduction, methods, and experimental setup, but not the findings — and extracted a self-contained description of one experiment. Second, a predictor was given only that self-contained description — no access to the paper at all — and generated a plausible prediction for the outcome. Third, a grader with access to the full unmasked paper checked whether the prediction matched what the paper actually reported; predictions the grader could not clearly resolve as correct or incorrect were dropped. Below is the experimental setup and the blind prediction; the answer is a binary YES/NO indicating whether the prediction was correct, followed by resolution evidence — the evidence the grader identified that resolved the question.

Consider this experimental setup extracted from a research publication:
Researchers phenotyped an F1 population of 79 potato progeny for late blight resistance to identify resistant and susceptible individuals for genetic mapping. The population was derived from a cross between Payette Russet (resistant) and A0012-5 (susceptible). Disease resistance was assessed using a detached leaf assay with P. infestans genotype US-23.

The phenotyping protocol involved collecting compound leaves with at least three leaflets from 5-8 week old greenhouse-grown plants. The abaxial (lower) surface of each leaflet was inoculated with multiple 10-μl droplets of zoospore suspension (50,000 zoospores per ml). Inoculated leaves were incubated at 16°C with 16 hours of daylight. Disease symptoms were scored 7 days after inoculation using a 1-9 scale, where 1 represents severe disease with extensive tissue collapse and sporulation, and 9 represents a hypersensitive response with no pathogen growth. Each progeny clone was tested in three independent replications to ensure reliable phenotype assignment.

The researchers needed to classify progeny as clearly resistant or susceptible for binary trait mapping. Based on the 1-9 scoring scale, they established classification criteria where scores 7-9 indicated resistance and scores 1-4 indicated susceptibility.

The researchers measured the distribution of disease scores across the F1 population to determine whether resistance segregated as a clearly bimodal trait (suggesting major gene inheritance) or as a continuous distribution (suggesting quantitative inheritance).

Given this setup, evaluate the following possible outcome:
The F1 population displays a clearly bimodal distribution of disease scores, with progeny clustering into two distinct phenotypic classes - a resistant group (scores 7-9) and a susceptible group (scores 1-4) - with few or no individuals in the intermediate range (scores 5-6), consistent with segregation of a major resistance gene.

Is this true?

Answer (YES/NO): YES